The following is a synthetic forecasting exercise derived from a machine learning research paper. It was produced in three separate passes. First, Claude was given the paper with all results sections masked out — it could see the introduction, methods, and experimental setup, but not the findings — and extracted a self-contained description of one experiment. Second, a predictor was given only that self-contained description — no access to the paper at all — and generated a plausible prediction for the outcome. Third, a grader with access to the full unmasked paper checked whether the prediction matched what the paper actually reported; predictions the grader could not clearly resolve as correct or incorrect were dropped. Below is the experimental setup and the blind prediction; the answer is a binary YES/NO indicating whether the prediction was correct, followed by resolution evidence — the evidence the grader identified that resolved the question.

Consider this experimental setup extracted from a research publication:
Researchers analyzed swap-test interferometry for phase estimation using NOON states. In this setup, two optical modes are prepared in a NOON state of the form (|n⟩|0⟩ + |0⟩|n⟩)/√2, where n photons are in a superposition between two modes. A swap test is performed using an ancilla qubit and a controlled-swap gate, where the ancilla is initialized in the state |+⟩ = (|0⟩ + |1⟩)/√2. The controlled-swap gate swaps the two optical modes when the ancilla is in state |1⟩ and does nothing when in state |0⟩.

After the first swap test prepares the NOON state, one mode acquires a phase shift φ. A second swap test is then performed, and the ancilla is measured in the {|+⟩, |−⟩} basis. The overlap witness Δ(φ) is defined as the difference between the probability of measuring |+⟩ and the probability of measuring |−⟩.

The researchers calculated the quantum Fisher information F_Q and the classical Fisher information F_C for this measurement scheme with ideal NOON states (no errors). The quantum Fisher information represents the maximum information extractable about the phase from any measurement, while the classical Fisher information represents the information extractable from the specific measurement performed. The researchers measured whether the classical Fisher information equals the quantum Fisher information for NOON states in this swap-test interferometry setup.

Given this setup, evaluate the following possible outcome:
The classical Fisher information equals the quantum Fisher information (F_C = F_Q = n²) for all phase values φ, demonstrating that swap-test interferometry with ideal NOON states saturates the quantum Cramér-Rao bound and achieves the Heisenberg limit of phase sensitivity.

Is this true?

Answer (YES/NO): YES